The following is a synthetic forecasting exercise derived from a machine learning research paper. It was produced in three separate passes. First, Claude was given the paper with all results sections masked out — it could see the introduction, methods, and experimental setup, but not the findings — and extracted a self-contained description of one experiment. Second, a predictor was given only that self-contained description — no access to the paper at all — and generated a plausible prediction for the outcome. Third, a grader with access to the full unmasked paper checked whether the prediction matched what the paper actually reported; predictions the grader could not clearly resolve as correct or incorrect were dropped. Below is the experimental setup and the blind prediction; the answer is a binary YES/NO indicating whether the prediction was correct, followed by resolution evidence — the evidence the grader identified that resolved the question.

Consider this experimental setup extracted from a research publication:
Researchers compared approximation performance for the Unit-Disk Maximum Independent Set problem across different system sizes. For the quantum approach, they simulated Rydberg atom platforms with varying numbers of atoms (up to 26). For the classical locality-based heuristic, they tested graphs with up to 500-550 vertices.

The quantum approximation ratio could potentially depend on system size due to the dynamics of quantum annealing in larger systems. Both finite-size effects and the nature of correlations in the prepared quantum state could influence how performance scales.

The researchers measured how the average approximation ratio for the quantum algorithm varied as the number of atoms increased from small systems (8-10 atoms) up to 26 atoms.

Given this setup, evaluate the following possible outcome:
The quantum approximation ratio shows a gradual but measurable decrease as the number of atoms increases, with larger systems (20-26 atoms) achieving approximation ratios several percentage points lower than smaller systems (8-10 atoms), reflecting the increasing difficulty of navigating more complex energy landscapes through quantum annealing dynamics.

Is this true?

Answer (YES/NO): NO